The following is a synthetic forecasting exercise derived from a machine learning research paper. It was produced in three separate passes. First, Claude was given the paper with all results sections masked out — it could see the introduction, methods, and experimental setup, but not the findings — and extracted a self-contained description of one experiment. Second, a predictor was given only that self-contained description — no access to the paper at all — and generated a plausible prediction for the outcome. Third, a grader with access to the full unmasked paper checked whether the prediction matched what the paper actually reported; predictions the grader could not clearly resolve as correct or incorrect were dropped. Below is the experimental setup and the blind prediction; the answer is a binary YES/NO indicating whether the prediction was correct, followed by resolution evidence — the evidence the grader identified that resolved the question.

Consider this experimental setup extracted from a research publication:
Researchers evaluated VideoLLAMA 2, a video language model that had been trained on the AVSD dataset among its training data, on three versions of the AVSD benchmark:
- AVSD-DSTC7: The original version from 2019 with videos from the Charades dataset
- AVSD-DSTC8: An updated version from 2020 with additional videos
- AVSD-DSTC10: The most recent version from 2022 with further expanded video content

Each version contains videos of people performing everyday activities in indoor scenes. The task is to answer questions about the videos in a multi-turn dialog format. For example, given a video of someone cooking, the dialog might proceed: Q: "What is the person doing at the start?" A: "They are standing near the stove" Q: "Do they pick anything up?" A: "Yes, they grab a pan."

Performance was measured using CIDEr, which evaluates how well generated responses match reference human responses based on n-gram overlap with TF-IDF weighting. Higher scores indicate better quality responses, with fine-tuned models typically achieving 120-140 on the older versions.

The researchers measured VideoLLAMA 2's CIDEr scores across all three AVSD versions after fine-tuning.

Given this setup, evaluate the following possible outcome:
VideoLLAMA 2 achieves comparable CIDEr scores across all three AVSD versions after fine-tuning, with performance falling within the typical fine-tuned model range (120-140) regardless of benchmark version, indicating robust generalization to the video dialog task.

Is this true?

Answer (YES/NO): NO